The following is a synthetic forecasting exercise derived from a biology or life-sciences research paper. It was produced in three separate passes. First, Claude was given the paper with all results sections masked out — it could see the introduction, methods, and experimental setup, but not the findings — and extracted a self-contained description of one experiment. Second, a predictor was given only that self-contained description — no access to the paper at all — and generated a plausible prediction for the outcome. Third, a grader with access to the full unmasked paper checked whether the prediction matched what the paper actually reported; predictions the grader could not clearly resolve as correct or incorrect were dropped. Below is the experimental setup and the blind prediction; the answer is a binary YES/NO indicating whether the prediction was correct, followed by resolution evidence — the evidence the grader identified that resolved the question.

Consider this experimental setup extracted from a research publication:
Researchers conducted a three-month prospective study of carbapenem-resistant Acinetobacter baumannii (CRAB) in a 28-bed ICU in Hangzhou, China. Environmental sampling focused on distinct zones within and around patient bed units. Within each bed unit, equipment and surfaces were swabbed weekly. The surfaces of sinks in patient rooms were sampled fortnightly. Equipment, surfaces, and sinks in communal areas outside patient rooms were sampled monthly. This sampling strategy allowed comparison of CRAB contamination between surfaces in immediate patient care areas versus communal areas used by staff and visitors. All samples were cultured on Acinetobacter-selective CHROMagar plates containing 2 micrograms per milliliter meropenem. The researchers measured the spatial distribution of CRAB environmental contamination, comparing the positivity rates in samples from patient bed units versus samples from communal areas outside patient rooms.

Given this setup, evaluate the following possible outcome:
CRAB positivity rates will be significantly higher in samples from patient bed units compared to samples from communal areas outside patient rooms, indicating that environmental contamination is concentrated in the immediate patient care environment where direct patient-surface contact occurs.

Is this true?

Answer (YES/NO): YES